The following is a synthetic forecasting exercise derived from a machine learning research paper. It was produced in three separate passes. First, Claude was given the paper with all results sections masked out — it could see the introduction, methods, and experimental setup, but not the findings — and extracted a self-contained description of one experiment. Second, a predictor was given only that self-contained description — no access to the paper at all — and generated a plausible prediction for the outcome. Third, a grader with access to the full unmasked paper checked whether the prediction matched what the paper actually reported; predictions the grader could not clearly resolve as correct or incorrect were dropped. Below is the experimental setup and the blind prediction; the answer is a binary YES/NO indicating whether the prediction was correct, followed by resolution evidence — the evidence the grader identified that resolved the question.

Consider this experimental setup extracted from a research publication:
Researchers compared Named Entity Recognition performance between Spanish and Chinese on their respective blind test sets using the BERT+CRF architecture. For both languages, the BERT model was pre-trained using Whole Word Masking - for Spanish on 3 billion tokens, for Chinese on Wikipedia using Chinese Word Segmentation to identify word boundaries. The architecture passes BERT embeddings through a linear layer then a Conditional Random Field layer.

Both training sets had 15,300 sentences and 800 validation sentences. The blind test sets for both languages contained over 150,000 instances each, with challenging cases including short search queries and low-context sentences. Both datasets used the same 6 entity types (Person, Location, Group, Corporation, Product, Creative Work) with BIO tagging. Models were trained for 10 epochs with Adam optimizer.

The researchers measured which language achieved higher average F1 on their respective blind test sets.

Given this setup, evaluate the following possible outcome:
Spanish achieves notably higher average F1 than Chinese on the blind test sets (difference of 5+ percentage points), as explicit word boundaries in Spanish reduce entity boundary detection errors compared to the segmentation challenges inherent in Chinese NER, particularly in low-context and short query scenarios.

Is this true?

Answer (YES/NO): NO